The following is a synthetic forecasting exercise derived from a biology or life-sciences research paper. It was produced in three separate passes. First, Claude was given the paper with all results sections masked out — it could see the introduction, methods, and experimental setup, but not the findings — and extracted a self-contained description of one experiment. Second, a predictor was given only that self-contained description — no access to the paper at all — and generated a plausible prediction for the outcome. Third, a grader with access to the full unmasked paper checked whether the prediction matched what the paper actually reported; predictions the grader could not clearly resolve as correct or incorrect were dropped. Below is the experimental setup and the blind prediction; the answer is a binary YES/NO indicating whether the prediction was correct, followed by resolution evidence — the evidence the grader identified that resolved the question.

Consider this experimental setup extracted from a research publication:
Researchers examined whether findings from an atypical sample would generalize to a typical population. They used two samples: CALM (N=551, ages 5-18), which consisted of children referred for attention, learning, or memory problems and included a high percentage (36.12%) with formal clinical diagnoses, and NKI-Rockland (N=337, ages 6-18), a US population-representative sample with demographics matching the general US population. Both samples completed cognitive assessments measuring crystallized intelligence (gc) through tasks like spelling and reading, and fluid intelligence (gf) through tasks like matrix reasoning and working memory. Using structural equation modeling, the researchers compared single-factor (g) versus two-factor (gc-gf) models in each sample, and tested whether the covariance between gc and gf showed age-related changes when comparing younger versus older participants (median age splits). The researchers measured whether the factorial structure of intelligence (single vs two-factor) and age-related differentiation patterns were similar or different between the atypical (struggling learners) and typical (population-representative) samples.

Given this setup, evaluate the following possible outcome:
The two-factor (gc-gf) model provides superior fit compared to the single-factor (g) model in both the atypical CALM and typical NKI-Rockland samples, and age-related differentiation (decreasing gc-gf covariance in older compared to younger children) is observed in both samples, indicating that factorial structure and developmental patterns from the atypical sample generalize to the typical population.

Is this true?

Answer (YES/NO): YES